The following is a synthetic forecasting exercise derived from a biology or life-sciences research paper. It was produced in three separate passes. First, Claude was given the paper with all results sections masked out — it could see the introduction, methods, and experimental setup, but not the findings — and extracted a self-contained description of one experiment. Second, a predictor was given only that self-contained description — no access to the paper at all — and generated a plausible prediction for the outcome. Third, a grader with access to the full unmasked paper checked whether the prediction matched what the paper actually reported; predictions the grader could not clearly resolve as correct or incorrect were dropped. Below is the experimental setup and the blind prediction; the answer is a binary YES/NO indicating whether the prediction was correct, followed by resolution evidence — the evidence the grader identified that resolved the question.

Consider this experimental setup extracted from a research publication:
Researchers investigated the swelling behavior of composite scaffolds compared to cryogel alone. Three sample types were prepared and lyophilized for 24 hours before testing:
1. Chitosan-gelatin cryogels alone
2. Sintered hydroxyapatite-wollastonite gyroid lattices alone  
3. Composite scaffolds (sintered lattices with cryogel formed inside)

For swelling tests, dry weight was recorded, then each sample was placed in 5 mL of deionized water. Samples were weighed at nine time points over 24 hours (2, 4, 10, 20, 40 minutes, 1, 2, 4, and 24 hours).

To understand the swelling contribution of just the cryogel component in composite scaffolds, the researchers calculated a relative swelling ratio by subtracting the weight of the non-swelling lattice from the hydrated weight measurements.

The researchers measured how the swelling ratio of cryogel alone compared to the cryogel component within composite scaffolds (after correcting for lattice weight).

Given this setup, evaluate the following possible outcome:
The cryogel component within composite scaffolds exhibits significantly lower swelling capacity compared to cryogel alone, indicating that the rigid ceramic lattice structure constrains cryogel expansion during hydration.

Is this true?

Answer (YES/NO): NO